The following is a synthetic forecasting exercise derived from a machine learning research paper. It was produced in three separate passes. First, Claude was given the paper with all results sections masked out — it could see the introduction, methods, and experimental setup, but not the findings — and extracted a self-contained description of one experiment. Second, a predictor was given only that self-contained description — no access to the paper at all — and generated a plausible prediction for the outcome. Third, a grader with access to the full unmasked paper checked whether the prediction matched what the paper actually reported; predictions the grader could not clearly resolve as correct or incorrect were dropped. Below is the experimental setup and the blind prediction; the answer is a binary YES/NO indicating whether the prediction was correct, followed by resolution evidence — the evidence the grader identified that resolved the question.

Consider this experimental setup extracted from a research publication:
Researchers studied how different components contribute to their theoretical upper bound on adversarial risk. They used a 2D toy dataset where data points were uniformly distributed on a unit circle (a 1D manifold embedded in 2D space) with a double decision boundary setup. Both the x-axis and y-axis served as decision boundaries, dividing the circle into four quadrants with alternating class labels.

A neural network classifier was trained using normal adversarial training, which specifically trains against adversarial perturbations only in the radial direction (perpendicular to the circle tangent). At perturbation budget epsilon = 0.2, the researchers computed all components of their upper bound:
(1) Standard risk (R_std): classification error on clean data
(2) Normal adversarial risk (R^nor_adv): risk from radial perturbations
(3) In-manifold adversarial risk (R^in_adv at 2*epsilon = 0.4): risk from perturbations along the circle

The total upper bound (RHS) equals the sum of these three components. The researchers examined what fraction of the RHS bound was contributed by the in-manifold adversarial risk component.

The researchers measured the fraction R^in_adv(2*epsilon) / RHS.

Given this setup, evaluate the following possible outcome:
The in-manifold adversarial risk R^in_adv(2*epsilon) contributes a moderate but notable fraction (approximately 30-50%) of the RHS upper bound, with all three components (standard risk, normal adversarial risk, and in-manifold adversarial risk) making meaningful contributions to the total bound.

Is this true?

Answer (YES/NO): NO